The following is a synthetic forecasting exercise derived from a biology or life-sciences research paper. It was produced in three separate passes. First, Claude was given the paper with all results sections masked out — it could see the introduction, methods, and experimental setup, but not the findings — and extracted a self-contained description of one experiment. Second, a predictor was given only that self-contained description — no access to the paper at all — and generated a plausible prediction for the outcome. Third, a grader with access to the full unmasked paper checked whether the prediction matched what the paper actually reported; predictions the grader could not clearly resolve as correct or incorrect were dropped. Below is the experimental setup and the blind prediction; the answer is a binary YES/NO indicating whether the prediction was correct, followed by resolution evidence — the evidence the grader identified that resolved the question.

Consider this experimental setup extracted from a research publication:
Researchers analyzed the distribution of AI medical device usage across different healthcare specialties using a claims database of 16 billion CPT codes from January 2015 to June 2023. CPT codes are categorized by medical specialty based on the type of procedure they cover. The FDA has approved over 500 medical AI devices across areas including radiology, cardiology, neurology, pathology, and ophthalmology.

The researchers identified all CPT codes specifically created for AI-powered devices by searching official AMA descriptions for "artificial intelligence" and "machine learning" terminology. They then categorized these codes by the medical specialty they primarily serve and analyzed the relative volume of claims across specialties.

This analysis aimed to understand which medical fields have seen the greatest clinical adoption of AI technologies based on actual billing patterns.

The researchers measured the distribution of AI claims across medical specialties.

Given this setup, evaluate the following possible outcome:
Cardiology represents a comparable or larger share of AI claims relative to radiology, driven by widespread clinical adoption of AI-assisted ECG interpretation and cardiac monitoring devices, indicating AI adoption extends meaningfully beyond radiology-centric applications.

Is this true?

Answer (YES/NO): YES